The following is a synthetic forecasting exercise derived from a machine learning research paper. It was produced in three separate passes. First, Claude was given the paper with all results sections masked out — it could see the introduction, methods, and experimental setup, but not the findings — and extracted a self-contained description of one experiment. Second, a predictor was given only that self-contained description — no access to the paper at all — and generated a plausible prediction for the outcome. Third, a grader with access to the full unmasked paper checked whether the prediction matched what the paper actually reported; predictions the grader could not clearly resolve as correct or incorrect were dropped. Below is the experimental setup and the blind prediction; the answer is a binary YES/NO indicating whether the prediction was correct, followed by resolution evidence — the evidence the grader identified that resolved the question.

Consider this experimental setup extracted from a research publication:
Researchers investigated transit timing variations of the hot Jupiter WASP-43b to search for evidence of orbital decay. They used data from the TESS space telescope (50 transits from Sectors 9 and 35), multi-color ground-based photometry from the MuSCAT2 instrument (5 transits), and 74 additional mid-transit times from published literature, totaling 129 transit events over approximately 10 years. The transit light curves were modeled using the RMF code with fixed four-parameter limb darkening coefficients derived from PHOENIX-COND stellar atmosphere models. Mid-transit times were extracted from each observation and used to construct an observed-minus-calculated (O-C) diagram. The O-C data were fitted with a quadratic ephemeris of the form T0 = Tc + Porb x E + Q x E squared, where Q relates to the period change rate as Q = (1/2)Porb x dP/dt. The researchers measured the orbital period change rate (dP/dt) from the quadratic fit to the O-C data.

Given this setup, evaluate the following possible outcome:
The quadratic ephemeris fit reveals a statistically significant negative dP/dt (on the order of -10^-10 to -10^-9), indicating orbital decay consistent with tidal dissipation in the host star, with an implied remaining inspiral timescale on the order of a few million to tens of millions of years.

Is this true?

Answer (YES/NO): NO